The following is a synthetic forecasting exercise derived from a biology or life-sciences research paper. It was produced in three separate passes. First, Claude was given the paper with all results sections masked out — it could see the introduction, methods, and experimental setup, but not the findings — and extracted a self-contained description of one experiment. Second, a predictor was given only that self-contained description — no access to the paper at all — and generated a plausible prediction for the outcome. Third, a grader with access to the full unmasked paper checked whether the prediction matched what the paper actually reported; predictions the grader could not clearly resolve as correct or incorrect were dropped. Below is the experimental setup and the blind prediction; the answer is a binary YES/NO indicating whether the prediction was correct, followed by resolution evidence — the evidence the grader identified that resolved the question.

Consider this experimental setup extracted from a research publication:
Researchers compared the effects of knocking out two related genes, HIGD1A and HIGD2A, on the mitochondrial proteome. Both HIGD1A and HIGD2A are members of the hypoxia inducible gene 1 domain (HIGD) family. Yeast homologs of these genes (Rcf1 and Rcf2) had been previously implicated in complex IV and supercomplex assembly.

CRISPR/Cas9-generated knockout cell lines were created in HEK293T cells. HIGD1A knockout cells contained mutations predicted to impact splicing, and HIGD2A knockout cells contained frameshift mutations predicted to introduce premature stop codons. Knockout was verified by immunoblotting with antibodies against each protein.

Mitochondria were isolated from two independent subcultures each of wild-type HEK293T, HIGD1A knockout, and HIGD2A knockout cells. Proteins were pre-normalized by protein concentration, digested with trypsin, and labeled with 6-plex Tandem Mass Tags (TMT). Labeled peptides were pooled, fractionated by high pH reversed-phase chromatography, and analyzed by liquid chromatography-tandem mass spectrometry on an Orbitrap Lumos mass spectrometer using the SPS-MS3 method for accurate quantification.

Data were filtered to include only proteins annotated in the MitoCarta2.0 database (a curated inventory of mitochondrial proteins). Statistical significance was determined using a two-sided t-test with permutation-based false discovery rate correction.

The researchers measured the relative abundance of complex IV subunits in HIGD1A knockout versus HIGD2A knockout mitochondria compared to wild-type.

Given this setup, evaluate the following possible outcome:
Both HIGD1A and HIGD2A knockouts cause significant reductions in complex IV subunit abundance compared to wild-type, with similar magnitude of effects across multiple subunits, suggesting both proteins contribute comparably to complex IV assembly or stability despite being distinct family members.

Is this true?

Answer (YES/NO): NO